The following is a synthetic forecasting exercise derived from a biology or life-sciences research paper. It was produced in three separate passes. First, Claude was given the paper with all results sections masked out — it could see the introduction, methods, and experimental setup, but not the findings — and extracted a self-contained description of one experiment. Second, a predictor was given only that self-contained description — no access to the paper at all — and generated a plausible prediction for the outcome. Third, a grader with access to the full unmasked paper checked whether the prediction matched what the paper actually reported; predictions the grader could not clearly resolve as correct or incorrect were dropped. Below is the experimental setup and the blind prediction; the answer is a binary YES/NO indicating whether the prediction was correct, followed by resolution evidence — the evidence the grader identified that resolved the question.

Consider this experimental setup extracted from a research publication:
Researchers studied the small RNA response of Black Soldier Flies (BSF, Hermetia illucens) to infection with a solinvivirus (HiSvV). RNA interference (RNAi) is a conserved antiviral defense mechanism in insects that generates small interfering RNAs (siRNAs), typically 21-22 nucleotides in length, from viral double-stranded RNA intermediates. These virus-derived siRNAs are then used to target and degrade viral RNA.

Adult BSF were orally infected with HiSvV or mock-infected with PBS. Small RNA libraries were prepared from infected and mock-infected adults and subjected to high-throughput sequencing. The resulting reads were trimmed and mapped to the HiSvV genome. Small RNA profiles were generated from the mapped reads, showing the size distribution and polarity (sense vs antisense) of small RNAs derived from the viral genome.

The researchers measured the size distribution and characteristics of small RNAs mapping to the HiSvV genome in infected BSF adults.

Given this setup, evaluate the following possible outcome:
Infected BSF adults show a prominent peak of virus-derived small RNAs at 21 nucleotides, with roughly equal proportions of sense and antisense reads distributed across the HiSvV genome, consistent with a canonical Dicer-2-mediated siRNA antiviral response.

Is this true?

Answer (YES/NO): NO